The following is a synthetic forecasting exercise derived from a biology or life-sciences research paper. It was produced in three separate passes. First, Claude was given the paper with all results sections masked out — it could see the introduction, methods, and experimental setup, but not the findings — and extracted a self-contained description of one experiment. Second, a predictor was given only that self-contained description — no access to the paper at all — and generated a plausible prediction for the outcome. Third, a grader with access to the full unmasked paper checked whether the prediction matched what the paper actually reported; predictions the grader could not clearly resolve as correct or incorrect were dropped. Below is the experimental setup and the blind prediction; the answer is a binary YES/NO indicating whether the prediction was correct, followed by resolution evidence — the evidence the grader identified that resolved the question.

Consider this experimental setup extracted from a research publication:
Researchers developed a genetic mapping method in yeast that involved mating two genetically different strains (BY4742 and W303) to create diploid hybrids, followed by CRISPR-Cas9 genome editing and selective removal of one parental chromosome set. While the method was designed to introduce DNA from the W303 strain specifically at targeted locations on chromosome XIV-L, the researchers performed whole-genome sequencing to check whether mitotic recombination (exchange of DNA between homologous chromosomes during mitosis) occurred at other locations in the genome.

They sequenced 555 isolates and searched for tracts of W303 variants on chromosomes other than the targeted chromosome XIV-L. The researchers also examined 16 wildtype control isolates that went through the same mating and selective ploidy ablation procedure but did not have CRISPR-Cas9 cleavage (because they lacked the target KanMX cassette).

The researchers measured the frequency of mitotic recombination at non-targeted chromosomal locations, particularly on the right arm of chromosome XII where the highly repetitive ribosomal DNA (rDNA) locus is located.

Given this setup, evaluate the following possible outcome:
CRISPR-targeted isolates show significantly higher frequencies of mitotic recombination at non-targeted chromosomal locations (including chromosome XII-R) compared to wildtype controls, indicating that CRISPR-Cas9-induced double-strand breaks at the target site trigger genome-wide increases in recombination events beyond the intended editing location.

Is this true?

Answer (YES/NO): NO